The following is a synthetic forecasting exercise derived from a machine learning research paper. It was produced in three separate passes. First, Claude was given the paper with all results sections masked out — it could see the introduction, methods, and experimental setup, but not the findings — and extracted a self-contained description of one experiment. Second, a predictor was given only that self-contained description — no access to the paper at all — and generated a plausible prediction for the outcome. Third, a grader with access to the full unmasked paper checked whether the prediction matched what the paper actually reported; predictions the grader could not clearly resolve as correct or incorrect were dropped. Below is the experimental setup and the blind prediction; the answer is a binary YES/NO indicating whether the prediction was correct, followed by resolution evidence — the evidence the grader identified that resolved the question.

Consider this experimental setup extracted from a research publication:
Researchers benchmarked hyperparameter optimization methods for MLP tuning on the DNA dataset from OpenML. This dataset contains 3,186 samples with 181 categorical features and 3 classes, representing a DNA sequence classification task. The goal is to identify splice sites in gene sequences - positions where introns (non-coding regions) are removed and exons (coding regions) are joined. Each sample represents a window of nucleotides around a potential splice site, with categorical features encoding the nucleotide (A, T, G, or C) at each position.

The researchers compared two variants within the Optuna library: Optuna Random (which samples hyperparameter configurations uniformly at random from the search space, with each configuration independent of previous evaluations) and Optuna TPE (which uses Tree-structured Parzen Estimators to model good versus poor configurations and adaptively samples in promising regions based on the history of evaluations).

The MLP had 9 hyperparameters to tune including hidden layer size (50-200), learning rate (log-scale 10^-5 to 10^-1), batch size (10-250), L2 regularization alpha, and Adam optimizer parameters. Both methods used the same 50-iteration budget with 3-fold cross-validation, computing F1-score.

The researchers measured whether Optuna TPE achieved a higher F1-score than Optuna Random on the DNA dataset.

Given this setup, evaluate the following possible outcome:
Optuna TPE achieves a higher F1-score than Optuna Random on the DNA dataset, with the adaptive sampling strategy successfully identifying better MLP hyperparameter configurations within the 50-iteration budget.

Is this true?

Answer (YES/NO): NO